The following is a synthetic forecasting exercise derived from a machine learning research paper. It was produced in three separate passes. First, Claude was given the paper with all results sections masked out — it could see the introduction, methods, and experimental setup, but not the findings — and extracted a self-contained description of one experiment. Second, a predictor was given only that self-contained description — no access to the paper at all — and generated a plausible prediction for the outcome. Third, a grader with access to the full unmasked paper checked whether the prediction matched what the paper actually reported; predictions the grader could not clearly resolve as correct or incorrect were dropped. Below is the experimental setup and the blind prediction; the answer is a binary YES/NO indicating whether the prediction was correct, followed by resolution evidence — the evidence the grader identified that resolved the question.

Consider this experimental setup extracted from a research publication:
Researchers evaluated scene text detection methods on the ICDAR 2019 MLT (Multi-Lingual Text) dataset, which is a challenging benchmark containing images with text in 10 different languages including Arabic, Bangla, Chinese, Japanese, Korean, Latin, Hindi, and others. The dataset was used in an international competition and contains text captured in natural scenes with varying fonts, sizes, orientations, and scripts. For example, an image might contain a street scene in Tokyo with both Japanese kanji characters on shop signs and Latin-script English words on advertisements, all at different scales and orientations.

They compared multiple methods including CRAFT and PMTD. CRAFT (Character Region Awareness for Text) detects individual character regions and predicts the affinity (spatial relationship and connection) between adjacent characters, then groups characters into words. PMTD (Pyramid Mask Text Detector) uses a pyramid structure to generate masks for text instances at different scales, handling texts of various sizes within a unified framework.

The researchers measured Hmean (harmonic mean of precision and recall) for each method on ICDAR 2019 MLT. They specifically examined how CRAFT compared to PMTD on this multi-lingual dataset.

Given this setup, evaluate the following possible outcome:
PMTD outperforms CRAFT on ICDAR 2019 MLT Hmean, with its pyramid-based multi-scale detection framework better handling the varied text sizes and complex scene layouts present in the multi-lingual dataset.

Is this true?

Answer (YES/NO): YES